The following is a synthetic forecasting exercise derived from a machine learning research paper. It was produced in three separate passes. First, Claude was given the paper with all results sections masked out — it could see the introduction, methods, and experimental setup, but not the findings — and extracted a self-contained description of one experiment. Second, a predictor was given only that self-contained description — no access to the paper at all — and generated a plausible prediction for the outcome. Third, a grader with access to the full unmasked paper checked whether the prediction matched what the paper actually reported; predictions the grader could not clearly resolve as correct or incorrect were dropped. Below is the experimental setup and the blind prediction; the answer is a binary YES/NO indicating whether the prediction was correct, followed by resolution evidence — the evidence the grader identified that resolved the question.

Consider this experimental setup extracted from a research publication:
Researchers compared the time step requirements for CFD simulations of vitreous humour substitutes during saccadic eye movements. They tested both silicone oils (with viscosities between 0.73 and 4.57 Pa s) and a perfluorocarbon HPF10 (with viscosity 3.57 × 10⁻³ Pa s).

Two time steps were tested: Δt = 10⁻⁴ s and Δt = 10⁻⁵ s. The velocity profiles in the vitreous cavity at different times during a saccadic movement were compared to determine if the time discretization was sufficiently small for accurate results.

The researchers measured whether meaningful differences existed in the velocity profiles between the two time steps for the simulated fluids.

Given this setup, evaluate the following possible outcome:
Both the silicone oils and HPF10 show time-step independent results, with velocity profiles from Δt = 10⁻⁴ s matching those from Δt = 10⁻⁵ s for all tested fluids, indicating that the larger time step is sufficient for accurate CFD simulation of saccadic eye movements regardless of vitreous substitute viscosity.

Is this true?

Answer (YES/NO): YES